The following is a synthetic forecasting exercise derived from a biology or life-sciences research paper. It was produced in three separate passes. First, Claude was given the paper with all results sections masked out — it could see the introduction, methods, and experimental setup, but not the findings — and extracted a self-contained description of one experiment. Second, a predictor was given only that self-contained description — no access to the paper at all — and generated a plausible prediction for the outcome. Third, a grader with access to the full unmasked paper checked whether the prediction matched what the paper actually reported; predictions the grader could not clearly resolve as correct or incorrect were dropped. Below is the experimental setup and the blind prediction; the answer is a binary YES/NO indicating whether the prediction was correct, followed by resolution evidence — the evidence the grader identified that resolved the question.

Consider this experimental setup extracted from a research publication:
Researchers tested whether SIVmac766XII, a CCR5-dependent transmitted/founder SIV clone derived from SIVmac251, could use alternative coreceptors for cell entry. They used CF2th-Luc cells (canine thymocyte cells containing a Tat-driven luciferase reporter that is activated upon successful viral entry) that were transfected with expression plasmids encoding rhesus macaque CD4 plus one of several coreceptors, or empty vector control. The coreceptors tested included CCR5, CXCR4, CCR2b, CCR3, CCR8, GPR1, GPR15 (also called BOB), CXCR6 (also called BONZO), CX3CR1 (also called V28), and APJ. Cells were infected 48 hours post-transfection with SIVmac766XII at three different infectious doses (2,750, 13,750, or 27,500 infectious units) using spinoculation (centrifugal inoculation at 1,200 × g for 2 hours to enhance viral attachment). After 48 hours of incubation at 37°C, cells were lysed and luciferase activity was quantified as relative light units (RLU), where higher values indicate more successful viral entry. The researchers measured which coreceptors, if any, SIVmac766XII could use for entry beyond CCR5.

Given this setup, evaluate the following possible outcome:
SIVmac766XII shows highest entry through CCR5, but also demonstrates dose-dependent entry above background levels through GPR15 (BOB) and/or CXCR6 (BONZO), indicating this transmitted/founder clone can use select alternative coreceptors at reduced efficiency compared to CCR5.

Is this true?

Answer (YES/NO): NO